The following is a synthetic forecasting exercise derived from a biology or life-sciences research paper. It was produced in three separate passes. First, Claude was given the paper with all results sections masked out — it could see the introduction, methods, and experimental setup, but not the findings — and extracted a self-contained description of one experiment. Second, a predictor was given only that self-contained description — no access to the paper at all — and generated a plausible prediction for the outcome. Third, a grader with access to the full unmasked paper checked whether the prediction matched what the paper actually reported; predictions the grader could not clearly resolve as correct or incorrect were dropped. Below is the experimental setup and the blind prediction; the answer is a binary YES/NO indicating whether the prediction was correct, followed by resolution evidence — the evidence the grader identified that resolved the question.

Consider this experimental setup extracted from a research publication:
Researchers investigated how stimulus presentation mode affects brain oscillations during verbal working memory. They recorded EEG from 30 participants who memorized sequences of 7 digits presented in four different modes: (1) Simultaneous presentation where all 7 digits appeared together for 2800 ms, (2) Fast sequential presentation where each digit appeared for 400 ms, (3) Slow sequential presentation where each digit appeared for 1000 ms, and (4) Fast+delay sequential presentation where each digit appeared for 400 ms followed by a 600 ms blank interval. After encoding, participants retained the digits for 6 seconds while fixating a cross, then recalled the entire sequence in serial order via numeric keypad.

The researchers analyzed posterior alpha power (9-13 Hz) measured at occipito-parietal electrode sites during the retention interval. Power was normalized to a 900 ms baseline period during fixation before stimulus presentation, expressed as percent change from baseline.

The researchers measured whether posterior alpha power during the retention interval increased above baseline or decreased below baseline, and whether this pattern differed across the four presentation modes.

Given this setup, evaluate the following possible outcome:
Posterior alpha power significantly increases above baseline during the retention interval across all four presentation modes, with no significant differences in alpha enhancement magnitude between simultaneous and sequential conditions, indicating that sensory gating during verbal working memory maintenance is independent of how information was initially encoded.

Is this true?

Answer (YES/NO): NO